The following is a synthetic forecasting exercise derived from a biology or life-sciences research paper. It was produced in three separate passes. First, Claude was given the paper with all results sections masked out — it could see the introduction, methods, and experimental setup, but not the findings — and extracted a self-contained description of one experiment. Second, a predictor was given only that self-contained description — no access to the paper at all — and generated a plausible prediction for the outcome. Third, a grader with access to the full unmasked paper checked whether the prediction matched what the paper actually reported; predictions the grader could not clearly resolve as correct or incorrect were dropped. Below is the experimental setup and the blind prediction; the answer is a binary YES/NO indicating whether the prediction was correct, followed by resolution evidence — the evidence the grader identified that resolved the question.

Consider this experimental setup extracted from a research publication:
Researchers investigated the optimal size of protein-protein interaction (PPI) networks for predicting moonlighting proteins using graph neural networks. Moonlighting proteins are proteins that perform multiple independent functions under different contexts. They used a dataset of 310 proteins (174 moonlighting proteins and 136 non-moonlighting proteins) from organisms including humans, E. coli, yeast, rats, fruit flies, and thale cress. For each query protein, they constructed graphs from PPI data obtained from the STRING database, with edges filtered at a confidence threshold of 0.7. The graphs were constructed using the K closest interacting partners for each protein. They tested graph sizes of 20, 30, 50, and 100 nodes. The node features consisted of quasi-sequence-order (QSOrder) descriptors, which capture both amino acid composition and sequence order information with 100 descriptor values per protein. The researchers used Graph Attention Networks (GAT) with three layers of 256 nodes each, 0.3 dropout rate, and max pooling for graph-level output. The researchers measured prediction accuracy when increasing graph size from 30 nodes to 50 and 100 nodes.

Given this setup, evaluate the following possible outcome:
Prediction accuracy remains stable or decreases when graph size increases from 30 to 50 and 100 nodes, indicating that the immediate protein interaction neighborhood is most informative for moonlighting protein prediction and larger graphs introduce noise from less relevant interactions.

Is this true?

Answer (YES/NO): YES